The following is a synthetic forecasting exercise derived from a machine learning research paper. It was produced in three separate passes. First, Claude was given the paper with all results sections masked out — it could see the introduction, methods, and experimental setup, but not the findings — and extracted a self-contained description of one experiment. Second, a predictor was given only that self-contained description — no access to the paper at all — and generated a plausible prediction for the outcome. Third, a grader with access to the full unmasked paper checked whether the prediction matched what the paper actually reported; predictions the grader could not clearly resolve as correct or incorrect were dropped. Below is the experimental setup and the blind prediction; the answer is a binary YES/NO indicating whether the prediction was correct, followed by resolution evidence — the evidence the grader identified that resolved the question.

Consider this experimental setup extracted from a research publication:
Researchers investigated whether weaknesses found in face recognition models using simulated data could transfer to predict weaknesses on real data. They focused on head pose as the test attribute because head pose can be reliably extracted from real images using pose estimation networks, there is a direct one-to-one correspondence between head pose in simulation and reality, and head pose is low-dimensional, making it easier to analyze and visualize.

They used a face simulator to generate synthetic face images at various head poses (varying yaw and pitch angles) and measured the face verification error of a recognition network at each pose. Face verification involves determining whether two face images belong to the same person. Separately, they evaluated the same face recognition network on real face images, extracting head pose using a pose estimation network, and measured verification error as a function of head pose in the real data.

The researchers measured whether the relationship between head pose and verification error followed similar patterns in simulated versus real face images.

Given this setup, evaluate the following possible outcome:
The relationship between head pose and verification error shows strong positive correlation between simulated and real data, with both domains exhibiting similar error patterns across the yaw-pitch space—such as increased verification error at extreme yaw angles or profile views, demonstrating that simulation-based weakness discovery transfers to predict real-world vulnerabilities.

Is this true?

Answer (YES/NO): NO